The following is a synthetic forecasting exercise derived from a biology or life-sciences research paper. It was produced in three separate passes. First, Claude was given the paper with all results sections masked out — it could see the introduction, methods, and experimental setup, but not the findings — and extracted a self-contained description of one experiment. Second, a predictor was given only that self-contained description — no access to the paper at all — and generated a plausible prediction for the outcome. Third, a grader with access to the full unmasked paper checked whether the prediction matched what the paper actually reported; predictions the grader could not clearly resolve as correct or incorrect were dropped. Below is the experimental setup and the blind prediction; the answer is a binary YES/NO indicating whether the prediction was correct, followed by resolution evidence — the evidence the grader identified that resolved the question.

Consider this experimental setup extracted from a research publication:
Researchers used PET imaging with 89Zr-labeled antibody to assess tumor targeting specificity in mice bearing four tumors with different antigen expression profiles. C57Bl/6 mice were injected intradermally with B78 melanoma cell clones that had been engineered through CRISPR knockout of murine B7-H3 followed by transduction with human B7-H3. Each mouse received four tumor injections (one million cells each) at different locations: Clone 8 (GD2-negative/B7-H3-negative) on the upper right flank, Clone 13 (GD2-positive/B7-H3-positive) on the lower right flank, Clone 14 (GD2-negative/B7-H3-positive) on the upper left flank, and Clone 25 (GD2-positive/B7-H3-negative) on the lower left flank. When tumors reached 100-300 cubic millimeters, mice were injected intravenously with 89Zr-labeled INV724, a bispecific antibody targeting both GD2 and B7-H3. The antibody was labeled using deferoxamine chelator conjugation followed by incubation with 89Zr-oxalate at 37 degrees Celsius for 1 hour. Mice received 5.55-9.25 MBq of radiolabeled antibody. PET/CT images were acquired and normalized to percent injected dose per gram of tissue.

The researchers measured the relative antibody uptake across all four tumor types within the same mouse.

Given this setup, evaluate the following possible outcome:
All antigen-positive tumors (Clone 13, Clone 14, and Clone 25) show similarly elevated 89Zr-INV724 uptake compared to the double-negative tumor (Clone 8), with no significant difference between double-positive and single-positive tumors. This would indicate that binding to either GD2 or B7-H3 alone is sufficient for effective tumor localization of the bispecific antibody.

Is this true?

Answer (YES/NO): NO